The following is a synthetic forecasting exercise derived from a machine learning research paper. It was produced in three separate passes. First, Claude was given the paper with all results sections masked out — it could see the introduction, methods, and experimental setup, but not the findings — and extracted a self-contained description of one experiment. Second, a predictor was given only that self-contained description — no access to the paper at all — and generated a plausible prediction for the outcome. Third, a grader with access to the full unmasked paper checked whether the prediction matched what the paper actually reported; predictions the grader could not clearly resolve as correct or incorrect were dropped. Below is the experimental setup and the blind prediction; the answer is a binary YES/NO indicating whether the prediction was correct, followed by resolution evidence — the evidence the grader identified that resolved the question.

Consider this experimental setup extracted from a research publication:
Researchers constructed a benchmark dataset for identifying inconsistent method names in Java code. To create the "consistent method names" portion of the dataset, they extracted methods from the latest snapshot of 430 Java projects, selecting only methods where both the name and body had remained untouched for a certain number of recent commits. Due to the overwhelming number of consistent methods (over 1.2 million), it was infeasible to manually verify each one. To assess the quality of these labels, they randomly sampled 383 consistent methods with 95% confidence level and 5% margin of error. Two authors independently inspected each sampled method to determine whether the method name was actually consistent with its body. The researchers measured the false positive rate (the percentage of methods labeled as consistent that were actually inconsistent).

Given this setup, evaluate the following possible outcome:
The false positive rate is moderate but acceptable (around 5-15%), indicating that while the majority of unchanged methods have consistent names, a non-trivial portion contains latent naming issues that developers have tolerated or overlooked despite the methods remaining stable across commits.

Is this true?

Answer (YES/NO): NO